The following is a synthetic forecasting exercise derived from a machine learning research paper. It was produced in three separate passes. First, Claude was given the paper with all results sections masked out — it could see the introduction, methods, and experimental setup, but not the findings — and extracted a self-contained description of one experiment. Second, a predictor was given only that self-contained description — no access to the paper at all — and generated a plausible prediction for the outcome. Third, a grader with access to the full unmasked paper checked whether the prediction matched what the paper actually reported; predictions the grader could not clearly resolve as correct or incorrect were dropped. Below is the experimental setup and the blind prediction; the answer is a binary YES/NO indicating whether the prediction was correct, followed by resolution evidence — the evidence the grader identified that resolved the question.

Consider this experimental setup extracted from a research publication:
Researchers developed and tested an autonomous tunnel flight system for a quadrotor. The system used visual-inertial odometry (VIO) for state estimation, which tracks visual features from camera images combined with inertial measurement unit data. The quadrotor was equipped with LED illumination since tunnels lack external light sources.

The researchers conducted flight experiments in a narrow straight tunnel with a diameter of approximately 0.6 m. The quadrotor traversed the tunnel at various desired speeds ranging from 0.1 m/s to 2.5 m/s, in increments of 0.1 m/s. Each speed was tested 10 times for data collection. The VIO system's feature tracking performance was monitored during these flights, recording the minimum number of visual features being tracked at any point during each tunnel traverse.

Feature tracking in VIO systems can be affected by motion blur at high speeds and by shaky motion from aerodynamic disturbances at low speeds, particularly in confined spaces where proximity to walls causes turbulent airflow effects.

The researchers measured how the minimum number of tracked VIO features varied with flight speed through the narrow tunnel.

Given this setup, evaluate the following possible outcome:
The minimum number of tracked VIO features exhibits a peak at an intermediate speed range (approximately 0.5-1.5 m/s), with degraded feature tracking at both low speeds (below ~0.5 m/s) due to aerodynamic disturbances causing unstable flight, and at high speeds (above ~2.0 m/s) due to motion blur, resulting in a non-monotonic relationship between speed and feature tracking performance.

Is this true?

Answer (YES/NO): NO